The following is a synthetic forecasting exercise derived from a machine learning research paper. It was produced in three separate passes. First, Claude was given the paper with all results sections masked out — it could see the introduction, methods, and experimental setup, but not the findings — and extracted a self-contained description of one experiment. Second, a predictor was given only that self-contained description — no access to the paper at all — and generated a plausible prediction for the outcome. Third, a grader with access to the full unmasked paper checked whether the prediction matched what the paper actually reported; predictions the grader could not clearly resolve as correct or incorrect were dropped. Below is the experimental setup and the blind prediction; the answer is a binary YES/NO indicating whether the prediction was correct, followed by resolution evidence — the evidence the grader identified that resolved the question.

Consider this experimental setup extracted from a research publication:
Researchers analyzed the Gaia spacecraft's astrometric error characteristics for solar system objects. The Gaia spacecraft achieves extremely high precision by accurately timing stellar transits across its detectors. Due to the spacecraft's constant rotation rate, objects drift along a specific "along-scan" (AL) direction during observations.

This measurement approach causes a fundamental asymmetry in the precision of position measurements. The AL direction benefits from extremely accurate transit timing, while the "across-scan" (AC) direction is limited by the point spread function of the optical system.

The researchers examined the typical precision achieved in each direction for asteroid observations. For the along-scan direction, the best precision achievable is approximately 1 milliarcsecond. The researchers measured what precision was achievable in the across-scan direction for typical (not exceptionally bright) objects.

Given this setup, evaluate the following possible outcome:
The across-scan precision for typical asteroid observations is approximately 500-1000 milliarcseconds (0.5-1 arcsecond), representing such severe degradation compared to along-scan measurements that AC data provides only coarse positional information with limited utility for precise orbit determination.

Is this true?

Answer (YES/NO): NO